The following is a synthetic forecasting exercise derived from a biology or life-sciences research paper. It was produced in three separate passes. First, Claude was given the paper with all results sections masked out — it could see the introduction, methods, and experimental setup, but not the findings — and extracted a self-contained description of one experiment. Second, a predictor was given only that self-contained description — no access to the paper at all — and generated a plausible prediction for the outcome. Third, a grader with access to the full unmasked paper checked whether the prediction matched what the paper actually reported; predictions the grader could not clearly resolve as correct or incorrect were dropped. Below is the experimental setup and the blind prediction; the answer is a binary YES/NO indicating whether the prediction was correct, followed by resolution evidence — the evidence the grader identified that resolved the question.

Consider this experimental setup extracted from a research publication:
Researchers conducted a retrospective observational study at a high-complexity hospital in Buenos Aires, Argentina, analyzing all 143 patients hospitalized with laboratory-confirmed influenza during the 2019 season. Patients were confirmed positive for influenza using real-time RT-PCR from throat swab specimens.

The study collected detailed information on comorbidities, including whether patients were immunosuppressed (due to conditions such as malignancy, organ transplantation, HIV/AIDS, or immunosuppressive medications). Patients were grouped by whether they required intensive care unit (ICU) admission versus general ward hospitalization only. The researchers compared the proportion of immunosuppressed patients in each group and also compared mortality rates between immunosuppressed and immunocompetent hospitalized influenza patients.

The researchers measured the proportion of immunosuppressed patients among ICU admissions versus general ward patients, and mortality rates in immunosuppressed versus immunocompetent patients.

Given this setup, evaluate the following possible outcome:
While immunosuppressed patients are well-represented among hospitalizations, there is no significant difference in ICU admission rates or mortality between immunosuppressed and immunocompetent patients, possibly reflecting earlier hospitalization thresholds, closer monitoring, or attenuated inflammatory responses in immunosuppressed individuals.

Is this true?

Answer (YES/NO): NO